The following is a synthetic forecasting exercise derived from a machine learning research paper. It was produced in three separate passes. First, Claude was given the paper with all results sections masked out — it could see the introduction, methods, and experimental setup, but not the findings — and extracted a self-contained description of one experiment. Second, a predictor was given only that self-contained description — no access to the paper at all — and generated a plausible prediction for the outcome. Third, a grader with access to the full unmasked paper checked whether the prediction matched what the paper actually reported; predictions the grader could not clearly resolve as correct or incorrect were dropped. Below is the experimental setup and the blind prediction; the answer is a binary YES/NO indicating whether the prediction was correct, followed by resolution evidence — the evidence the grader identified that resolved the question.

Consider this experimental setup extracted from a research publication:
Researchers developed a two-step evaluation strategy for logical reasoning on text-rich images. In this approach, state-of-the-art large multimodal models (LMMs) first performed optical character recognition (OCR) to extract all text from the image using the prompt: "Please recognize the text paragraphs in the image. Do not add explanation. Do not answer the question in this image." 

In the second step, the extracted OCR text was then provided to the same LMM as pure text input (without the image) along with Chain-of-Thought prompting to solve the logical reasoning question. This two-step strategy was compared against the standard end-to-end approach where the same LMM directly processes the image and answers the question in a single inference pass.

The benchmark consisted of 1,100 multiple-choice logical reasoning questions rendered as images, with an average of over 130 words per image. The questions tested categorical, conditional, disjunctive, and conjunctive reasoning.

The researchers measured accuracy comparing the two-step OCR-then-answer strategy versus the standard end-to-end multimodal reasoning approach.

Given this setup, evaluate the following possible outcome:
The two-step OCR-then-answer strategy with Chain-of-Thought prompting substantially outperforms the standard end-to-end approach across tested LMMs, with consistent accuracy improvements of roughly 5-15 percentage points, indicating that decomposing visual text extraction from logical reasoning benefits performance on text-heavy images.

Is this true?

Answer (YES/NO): NO